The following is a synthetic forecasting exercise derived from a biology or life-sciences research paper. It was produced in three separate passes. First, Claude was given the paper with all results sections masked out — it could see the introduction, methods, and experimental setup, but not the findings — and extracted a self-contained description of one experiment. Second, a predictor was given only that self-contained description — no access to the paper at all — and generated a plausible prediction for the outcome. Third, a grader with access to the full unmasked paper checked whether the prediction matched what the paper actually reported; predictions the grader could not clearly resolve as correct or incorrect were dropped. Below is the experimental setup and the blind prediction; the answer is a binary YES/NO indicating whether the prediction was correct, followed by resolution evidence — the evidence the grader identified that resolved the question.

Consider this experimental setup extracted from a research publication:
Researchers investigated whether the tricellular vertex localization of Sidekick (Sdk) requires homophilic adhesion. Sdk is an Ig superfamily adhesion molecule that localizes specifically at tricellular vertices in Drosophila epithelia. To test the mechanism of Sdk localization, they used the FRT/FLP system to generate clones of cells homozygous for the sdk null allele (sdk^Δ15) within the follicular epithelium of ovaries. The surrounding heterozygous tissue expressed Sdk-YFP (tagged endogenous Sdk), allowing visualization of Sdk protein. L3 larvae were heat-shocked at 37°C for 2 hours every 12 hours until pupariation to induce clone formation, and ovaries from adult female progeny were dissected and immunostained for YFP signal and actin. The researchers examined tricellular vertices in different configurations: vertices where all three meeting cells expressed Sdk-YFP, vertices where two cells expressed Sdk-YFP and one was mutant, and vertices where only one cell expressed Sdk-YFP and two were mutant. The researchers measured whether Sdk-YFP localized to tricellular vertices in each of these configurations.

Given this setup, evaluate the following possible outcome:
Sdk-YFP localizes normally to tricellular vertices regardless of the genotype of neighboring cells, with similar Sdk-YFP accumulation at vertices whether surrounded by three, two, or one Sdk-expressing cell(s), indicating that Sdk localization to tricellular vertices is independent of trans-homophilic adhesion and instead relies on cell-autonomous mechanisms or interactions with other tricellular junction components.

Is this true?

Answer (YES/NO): NO